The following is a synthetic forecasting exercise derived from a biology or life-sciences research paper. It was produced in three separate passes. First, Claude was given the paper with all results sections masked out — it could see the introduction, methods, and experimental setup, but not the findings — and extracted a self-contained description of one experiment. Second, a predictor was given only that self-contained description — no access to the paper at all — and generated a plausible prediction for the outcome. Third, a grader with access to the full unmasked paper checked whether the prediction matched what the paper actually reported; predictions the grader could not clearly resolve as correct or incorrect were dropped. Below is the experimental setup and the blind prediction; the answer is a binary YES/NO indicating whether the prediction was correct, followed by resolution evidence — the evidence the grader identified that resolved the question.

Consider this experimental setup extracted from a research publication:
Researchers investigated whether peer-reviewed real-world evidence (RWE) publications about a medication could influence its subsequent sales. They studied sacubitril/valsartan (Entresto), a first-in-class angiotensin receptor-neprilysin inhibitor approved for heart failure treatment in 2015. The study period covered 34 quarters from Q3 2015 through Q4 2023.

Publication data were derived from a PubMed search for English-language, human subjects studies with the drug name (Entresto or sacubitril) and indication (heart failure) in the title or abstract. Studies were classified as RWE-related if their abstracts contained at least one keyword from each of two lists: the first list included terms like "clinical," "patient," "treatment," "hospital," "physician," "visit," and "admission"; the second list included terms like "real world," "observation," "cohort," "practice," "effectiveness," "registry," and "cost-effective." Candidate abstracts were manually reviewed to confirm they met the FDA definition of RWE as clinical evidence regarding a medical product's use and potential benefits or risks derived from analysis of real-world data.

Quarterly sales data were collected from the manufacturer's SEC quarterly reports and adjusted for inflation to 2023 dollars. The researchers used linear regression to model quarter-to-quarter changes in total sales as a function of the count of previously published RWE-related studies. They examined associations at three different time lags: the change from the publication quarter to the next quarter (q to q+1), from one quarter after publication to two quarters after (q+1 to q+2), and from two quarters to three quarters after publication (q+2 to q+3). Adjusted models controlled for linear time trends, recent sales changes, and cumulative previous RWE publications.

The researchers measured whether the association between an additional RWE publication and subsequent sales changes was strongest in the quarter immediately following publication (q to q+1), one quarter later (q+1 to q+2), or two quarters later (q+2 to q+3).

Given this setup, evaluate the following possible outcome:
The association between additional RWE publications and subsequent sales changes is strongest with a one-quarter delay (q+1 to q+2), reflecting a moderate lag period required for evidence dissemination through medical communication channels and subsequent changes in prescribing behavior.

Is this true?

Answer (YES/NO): YES